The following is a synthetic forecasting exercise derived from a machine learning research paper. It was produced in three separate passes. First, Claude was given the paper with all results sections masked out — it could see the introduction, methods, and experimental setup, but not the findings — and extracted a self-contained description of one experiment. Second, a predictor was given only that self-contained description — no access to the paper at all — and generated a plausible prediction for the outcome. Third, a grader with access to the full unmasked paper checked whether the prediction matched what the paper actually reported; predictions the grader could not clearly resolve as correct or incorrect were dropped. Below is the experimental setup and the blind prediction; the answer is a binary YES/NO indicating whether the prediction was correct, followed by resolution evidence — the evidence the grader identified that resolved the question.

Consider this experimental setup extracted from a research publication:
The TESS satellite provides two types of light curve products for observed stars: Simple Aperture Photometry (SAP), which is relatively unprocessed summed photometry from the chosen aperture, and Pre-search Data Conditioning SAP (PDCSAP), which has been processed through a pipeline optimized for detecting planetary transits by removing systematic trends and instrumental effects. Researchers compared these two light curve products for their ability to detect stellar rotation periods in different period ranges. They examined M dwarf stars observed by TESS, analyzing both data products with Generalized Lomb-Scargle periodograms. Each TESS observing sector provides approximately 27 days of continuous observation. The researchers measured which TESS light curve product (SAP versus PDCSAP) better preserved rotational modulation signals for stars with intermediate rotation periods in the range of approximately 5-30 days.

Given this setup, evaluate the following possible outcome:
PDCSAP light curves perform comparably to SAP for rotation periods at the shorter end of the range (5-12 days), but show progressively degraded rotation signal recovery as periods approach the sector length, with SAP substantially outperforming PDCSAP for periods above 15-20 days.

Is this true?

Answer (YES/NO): NO